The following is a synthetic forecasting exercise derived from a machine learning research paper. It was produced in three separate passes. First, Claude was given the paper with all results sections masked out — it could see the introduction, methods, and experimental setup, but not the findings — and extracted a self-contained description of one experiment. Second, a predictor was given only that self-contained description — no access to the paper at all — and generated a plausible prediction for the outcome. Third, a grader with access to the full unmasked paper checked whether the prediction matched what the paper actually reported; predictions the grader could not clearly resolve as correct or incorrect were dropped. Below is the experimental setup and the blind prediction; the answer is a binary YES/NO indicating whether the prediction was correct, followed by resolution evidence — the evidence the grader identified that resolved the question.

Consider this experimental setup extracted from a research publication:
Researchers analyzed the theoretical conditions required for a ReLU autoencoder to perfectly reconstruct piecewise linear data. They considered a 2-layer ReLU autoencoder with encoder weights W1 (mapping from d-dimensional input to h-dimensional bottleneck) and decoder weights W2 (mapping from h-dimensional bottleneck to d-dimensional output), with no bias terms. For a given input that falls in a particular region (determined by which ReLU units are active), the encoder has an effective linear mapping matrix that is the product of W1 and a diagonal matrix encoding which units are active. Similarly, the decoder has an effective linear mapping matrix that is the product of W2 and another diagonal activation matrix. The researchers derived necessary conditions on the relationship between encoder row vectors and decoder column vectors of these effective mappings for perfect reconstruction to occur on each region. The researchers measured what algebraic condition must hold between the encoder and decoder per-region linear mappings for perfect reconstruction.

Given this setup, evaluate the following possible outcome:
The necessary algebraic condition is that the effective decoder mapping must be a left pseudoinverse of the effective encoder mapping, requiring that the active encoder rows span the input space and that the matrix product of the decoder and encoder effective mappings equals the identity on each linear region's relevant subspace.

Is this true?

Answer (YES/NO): NO